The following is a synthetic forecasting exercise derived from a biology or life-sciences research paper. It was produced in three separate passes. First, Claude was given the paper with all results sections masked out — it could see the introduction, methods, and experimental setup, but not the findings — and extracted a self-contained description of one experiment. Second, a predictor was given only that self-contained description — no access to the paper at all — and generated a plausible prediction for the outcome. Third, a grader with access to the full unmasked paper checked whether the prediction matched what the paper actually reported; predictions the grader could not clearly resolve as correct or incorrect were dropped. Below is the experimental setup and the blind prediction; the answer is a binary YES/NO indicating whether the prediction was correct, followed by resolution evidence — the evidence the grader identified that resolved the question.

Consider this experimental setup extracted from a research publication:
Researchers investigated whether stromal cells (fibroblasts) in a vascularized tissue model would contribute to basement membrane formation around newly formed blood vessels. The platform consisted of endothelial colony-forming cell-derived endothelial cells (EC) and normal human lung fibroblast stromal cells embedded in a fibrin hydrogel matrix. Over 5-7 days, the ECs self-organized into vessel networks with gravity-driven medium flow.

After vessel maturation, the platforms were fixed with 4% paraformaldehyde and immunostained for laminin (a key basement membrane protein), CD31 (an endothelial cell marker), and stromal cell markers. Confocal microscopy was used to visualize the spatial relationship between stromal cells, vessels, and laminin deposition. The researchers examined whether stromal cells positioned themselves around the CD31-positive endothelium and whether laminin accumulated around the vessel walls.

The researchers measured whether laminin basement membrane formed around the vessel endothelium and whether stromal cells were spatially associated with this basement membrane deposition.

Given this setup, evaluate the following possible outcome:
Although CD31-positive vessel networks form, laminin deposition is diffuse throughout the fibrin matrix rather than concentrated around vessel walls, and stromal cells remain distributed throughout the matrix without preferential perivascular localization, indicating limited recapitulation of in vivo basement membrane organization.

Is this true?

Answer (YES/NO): NO